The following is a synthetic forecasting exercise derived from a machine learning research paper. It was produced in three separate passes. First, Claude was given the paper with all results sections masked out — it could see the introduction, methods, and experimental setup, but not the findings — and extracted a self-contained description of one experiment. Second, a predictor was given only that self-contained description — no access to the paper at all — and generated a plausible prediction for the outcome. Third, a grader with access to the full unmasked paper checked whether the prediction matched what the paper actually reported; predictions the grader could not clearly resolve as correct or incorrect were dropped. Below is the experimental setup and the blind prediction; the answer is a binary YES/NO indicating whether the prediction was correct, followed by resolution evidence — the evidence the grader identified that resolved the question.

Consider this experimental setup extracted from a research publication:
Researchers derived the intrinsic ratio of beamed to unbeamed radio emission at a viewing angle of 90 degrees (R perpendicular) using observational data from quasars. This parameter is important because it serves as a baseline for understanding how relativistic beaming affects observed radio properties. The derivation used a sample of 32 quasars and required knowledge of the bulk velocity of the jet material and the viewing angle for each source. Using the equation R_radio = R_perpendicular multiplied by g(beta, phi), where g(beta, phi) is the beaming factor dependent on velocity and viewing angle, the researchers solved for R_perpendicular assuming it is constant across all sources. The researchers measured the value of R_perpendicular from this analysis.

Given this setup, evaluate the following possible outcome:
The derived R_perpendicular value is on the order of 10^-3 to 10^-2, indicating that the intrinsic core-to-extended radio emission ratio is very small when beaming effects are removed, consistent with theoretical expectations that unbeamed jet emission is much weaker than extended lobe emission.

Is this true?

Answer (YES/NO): YES